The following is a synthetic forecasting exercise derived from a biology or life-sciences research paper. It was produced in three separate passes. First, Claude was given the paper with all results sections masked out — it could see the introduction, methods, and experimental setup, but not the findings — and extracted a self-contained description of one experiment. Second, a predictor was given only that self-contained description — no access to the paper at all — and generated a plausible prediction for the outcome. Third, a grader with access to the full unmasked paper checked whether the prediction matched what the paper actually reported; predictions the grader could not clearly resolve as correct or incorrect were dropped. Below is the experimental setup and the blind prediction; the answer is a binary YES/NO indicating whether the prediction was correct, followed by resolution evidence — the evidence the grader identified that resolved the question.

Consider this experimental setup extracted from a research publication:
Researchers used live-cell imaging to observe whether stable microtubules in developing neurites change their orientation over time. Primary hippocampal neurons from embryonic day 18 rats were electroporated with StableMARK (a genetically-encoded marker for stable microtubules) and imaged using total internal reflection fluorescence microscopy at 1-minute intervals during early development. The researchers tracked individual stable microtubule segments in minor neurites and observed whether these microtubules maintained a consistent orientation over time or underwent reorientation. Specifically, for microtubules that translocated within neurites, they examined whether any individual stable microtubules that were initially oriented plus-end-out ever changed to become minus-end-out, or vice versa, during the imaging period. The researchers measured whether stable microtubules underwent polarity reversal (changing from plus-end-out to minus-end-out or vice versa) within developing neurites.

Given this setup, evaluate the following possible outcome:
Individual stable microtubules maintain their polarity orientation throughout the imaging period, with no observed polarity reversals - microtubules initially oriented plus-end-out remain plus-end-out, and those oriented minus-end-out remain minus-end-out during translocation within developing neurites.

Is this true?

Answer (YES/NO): NO